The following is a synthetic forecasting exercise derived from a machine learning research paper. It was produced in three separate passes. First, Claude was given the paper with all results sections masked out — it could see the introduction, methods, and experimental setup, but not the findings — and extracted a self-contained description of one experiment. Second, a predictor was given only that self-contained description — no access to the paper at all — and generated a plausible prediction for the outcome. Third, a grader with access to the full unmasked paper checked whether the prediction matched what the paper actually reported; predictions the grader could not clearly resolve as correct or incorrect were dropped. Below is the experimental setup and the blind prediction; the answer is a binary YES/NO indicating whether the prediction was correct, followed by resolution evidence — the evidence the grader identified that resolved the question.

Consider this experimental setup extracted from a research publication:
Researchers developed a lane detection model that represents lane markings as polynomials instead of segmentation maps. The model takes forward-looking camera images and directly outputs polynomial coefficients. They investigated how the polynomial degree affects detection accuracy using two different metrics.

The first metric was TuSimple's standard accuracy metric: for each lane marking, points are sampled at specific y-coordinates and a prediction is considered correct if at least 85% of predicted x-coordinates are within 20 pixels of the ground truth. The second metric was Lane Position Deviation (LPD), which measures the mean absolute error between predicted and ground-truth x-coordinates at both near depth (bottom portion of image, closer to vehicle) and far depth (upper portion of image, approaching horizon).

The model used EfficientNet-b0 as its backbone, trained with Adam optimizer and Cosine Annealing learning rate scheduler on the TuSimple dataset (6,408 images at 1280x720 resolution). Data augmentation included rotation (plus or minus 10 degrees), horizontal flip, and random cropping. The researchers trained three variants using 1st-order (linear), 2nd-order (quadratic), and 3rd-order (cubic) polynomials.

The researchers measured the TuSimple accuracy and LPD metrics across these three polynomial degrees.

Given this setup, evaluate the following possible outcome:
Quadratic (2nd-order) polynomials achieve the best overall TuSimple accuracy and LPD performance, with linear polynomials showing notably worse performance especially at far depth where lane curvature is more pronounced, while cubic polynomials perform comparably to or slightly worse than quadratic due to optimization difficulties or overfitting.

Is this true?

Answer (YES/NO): NO